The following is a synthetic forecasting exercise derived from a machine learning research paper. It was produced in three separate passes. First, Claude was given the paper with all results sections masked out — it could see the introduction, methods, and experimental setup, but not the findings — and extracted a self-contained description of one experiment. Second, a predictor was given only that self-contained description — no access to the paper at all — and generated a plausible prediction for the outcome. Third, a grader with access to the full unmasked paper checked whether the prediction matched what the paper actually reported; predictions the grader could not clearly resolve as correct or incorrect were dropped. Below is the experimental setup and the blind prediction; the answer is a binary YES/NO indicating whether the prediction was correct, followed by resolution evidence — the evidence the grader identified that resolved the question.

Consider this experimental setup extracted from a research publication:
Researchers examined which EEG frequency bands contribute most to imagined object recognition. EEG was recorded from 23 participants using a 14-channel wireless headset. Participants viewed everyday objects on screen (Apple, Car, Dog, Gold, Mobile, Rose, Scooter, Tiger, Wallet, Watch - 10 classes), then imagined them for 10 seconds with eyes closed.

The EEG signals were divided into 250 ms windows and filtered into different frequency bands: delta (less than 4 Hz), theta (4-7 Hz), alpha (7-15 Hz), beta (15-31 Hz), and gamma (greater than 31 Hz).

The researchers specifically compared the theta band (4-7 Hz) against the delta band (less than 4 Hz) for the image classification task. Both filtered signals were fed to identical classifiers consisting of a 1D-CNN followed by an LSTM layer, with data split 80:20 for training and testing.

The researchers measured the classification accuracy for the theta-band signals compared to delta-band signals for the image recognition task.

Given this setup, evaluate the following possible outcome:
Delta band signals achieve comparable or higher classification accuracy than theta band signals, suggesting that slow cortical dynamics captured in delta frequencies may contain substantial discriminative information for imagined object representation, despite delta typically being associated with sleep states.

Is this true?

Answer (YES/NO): YES